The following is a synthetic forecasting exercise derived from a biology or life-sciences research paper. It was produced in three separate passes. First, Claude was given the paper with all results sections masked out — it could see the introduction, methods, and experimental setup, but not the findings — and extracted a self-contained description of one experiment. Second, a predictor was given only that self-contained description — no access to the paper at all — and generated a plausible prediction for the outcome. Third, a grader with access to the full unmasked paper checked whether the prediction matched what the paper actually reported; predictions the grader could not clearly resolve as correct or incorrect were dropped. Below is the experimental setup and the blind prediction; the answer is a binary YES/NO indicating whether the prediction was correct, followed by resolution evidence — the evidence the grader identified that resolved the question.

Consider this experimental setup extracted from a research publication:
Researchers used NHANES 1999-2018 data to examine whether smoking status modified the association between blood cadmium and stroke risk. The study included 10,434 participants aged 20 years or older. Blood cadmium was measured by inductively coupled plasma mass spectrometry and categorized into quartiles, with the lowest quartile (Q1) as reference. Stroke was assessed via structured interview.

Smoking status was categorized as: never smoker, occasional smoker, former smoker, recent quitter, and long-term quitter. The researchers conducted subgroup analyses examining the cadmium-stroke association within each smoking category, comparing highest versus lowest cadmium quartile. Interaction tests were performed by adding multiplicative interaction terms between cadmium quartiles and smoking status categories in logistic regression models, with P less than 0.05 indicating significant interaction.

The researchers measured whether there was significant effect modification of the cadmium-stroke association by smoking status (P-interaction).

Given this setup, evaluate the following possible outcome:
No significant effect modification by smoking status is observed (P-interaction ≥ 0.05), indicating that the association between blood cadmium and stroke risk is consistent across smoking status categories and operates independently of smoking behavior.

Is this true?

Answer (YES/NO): YES